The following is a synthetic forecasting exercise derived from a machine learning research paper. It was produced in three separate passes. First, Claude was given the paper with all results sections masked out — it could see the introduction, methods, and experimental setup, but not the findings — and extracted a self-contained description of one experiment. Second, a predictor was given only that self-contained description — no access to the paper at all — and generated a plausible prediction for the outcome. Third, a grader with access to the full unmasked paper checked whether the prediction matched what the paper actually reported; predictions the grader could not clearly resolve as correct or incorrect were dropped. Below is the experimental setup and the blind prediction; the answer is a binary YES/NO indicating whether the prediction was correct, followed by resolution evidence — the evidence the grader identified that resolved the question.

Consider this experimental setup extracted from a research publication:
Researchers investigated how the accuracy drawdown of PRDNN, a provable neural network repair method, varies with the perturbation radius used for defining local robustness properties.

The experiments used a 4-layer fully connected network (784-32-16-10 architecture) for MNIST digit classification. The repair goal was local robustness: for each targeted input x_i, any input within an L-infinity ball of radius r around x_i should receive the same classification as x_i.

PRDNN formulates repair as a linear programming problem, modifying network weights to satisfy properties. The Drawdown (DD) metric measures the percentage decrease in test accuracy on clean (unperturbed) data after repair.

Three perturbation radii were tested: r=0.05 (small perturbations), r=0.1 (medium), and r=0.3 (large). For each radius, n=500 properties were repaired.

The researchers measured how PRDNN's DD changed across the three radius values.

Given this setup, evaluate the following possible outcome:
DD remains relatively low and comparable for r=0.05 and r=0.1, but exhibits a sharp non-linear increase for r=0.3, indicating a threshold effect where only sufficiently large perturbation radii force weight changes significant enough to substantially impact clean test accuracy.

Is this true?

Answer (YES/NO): NO